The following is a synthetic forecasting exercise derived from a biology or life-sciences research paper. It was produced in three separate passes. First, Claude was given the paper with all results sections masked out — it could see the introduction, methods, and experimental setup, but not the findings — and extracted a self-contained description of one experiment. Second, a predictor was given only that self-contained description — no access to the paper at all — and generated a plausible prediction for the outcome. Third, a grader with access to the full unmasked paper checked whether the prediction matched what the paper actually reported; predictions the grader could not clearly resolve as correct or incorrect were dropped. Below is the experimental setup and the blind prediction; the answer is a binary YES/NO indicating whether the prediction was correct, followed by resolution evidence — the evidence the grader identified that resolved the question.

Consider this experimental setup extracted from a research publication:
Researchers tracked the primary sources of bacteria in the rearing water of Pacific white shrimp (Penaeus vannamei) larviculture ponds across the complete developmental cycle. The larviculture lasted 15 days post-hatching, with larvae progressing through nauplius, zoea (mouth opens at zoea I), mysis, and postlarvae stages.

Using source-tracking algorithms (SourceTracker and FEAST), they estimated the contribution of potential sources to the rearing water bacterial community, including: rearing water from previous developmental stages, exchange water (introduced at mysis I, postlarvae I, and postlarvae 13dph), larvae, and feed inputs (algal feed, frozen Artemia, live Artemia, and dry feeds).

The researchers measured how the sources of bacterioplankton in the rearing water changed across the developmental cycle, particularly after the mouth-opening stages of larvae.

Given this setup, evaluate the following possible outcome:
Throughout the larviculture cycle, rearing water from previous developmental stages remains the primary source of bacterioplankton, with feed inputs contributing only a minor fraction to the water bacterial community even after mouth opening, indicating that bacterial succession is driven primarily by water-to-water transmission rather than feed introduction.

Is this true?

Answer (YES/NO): NO